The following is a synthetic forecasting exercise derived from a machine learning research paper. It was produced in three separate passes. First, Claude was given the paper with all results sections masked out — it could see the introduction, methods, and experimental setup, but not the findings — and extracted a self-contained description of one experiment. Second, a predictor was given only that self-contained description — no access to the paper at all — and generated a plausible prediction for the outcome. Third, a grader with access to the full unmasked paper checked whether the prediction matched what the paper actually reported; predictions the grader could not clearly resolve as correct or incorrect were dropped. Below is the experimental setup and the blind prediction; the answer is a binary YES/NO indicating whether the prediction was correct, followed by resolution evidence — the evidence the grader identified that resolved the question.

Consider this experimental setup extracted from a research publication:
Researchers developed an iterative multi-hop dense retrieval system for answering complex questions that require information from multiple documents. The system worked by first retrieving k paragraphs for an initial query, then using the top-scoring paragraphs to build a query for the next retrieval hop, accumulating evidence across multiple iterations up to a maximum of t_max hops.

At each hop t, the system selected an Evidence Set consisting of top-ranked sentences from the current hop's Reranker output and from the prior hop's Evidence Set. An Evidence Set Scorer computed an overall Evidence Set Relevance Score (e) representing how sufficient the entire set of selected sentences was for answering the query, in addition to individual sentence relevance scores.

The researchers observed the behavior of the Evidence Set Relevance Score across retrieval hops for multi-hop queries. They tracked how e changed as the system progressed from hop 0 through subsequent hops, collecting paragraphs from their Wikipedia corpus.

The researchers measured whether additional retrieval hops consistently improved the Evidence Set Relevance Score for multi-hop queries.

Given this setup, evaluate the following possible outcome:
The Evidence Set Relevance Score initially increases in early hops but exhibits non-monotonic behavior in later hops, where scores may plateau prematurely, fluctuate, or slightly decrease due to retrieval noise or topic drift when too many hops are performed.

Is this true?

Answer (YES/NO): NO